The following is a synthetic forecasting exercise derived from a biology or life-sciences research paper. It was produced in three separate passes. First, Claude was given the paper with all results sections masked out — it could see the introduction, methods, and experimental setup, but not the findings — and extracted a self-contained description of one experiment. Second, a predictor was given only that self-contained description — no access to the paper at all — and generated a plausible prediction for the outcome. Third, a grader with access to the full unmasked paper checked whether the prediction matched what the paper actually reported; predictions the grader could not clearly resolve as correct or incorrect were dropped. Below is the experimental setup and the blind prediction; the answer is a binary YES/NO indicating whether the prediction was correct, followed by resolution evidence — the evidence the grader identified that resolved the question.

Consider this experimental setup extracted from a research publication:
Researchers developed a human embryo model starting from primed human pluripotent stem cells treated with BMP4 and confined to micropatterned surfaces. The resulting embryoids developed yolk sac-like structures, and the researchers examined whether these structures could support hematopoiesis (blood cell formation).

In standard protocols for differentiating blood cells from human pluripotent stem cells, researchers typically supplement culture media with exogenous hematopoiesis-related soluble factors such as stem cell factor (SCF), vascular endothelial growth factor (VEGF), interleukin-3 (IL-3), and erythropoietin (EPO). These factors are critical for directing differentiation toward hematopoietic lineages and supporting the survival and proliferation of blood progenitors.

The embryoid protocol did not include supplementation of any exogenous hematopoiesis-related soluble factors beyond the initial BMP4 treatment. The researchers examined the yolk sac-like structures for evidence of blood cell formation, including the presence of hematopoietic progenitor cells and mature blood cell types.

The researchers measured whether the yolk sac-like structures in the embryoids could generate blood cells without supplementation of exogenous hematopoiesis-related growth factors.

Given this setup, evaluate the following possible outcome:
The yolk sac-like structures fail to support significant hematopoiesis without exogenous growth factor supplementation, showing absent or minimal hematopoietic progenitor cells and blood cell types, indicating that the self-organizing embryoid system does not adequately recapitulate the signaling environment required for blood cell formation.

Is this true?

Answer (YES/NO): NO